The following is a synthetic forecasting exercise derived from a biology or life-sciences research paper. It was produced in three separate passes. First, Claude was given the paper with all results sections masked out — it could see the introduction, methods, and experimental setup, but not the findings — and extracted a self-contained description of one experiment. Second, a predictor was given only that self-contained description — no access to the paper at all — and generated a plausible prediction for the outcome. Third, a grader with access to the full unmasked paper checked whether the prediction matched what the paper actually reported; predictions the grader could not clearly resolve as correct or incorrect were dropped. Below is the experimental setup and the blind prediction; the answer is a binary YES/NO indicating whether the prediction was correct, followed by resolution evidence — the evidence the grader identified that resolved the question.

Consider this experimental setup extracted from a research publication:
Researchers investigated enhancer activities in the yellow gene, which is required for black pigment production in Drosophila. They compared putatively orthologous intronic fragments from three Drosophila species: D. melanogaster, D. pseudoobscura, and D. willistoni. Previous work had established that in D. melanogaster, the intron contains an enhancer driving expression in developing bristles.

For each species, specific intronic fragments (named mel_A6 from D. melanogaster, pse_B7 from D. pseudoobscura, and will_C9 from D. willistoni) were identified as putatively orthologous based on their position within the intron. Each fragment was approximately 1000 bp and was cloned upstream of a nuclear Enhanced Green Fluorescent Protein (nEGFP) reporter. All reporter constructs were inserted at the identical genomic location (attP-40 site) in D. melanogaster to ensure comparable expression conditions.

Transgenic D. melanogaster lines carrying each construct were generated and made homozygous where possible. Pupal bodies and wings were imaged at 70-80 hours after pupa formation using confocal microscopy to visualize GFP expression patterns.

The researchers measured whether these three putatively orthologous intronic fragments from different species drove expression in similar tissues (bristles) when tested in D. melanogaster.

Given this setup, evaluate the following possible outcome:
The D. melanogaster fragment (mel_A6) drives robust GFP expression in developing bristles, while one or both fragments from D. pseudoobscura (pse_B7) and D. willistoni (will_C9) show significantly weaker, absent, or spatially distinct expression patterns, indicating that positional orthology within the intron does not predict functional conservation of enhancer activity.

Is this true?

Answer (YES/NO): NO